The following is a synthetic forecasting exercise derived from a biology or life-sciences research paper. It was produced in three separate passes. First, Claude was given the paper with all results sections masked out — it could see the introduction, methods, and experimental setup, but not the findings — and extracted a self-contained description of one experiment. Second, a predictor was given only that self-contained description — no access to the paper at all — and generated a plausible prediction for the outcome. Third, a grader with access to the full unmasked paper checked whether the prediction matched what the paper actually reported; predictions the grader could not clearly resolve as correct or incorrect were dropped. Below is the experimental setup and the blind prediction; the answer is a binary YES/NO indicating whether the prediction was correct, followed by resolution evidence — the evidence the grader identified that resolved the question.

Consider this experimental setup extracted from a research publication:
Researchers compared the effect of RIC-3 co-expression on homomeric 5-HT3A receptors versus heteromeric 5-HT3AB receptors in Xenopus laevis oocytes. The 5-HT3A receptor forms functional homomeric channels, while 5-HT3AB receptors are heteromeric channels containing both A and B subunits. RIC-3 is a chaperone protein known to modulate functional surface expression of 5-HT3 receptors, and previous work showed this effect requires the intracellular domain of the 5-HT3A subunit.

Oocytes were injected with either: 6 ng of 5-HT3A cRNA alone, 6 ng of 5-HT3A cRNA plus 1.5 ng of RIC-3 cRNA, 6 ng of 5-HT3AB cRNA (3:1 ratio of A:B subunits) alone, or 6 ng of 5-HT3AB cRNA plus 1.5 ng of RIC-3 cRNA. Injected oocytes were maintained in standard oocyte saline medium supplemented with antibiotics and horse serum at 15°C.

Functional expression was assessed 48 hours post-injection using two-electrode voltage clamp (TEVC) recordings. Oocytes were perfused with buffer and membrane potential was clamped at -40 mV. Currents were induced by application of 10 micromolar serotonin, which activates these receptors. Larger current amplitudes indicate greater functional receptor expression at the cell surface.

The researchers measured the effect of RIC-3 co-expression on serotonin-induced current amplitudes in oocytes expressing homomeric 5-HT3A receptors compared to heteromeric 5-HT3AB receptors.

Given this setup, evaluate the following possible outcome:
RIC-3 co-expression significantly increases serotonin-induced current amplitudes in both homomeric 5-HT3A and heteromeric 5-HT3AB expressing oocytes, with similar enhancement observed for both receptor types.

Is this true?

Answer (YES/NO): NO